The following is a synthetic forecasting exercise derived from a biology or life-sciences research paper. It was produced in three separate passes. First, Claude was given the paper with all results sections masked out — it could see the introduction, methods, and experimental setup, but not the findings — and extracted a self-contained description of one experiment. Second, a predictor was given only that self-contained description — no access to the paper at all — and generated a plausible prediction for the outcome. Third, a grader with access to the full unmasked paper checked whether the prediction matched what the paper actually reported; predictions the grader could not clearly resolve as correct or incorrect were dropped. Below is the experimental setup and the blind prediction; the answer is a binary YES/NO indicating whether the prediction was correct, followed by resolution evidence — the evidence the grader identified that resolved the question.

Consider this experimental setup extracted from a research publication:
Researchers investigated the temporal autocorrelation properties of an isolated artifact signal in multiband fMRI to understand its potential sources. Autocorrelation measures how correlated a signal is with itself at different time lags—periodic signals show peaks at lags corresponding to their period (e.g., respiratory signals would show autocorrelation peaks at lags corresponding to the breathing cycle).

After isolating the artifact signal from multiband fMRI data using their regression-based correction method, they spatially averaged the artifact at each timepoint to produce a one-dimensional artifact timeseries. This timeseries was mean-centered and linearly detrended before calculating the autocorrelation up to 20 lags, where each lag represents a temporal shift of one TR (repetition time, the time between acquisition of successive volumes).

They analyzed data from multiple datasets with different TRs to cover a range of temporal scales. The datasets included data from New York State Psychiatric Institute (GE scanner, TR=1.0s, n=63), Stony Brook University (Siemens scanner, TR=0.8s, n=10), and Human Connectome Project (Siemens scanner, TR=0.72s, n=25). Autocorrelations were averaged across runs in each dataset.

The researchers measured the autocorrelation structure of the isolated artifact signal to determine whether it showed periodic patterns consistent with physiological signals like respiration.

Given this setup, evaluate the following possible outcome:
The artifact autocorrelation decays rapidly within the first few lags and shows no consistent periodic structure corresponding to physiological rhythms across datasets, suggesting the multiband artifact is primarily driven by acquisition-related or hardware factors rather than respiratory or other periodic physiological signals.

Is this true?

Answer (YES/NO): NO